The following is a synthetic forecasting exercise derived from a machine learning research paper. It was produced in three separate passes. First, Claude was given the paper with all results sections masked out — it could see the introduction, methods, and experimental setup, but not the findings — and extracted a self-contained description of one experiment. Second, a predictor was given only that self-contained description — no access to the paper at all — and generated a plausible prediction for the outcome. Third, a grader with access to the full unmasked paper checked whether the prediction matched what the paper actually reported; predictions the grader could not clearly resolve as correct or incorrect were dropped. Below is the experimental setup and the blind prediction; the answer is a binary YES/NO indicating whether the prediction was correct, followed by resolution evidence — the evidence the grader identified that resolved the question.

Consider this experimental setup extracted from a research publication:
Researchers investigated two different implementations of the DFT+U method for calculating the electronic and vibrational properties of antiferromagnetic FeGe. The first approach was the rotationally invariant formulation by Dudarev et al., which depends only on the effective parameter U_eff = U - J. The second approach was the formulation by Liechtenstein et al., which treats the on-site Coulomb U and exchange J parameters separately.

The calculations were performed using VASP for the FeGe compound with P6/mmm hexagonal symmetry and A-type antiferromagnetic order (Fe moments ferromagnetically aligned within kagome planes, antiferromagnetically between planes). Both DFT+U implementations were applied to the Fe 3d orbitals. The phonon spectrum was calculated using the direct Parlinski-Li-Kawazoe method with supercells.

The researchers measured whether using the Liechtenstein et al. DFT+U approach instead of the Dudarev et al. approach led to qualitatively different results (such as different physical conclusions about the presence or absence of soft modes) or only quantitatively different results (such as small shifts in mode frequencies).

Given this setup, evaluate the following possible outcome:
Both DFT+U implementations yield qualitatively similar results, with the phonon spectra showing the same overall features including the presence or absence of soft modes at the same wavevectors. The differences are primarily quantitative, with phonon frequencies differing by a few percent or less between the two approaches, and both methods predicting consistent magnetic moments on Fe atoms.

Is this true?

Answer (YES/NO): YES